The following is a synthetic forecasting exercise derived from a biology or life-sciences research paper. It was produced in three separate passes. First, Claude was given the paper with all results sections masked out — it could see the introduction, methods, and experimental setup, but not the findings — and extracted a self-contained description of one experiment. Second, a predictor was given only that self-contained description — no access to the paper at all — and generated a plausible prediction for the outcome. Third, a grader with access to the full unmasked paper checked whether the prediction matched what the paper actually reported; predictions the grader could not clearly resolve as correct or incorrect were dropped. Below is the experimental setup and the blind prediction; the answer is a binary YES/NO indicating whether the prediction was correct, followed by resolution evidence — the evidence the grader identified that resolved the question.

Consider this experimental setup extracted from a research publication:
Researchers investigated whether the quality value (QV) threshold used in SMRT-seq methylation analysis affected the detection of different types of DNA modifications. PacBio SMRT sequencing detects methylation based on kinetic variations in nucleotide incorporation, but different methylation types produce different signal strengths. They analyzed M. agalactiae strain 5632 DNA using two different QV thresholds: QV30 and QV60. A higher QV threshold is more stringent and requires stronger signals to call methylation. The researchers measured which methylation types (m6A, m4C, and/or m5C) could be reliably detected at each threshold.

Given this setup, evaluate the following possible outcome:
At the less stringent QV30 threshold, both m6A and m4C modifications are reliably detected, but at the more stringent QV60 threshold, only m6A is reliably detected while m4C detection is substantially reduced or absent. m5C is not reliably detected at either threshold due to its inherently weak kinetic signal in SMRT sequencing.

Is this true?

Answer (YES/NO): NO